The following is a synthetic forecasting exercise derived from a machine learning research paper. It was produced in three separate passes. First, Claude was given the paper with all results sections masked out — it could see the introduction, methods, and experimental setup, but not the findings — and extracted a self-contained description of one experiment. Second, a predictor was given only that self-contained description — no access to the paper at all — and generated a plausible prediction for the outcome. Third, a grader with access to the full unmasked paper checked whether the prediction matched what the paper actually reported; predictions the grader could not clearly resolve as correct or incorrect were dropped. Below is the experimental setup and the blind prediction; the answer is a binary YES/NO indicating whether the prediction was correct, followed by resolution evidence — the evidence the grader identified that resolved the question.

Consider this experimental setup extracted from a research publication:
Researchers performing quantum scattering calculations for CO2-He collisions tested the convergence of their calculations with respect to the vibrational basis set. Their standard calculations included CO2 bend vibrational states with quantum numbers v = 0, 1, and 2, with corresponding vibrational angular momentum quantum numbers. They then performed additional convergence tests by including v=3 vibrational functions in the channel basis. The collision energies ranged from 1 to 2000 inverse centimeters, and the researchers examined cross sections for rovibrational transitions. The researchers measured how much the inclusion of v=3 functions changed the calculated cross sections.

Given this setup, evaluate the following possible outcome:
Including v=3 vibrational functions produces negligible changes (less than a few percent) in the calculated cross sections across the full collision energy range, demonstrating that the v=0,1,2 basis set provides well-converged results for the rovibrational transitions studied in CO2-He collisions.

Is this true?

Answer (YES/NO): YES